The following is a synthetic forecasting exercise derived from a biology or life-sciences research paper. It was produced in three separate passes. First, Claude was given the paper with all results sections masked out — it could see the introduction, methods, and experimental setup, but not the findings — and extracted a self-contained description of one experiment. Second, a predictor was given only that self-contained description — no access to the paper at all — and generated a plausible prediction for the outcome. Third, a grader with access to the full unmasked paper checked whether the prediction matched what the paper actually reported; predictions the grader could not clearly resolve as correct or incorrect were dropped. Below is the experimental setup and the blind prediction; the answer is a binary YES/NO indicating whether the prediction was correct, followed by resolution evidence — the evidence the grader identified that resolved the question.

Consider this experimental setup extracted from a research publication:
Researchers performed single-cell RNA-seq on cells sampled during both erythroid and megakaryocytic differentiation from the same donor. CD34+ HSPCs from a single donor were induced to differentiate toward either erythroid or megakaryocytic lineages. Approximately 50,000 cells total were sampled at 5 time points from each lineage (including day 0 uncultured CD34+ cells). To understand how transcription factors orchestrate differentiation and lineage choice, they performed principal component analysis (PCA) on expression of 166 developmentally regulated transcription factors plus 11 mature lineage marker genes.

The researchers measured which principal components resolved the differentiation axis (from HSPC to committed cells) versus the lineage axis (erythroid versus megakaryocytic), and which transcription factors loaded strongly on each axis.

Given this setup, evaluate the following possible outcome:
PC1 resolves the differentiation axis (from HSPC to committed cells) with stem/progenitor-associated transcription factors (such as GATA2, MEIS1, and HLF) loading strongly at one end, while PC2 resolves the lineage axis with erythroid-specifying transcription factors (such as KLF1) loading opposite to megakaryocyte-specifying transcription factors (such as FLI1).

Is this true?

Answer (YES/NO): NO